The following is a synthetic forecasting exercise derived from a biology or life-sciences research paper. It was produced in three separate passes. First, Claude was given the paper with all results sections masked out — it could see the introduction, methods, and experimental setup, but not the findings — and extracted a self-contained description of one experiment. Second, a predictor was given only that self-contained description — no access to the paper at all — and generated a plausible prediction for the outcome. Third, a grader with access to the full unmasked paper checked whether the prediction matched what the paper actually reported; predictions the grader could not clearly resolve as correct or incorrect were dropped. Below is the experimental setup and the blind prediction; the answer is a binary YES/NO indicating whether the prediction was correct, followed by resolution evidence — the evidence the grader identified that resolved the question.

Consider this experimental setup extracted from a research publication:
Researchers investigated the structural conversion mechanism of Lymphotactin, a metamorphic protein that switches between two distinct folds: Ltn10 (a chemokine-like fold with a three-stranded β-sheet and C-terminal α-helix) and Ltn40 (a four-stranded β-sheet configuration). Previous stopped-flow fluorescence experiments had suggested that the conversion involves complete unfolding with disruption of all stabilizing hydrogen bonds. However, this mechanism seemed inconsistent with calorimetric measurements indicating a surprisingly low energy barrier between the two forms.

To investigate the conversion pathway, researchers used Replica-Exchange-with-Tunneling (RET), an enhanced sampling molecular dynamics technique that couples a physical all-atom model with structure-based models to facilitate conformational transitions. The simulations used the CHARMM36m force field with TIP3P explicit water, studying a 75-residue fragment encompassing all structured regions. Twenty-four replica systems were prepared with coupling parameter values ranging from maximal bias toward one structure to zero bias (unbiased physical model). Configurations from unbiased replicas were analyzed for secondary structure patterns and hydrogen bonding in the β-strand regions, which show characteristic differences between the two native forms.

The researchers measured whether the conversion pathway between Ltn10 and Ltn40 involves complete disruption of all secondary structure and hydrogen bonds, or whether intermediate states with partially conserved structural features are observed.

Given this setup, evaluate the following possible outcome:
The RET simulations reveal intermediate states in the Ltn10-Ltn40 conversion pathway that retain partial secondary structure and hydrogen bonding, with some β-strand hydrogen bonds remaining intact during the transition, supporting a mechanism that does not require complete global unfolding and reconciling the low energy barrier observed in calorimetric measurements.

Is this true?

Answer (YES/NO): YES